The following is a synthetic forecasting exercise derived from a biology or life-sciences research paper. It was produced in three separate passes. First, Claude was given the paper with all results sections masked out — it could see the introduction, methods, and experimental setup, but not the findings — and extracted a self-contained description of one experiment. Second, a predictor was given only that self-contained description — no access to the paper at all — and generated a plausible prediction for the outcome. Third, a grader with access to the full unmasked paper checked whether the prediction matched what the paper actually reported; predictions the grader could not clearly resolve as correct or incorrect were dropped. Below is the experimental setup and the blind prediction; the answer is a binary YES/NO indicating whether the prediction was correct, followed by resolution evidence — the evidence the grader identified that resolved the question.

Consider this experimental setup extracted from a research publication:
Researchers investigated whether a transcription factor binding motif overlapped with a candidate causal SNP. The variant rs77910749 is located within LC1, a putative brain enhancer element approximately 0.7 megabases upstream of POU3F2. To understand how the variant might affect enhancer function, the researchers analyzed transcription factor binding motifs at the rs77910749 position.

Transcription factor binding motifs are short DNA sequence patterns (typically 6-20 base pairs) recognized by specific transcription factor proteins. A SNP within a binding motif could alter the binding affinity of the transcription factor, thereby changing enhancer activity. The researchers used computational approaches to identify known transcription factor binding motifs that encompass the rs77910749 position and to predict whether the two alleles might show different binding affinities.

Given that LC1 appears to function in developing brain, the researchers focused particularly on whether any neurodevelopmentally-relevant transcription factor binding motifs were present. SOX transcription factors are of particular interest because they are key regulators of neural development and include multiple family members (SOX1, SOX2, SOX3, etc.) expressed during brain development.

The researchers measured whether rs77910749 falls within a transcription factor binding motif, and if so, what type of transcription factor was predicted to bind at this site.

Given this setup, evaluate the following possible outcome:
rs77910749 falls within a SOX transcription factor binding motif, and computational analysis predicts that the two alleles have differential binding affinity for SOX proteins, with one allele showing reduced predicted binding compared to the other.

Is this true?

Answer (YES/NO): NO